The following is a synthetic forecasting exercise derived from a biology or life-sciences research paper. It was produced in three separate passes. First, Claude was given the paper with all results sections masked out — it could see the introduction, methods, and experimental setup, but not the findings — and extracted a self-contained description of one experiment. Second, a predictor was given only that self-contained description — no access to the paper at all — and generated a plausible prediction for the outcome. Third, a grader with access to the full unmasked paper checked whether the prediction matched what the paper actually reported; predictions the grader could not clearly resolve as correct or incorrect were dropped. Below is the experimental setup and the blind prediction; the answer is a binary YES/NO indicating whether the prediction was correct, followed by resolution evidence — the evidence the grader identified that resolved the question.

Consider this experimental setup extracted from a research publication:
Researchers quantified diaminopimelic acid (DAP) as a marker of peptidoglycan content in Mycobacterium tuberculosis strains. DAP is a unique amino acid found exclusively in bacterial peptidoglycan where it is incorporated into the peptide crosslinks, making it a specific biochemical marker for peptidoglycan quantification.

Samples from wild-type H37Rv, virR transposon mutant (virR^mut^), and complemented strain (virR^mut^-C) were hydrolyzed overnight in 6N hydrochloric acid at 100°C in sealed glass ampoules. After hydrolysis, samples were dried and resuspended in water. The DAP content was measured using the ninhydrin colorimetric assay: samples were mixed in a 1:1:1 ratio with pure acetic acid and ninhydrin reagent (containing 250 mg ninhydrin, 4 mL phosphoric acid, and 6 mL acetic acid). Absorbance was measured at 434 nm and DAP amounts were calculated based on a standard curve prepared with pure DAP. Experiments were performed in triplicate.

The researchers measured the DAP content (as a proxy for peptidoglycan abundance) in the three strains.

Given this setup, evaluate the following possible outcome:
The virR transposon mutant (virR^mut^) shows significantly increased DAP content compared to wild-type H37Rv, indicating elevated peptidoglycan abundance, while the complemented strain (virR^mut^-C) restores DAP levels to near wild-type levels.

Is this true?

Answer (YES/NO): YES